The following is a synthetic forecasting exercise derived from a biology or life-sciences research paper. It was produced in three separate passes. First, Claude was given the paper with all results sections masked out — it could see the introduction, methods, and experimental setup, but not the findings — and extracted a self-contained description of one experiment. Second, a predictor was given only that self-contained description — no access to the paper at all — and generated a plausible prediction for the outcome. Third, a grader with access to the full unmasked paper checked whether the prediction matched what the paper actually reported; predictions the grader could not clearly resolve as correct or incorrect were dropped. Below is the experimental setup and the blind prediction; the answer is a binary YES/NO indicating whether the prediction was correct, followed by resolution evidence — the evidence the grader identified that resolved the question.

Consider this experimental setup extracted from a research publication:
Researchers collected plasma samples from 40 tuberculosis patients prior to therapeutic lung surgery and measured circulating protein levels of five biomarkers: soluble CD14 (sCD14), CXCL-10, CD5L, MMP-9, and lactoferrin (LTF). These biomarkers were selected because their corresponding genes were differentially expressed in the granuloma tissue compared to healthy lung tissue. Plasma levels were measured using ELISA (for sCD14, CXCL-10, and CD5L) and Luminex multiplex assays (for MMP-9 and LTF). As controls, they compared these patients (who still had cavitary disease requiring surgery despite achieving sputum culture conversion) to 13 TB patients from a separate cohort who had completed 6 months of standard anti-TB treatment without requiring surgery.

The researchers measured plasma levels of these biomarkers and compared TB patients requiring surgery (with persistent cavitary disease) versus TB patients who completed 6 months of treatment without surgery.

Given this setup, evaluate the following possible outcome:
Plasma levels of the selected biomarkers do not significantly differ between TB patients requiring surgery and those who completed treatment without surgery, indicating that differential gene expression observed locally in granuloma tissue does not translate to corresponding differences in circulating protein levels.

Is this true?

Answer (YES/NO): NO